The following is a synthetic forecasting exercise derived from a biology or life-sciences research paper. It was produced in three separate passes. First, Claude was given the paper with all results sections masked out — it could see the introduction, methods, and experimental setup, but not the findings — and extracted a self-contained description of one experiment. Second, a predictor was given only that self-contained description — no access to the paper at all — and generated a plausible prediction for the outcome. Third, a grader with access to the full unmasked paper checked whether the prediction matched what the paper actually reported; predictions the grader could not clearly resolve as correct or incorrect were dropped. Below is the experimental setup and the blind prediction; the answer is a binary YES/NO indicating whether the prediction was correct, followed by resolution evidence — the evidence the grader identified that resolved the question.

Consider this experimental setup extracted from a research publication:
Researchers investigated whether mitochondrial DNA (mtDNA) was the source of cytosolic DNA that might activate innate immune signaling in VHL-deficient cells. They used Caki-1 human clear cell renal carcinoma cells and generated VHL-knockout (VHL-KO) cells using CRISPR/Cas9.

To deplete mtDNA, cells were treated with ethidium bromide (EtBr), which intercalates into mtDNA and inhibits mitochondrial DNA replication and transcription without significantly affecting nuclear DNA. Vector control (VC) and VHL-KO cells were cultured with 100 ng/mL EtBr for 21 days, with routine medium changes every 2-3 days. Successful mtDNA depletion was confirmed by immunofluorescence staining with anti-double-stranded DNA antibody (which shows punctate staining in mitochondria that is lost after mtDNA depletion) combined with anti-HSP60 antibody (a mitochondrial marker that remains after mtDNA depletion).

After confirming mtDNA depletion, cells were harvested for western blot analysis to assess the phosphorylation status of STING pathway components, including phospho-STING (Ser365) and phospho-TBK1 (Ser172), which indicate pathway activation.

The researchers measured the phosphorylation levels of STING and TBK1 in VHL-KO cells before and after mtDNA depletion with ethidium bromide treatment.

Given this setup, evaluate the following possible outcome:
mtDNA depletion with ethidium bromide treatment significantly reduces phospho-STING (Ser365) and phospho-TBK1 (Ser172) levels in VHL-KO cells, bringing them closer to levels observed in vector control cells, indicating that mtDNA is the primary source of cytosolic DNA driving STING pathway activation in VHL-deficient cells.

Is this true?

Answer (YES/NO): YES